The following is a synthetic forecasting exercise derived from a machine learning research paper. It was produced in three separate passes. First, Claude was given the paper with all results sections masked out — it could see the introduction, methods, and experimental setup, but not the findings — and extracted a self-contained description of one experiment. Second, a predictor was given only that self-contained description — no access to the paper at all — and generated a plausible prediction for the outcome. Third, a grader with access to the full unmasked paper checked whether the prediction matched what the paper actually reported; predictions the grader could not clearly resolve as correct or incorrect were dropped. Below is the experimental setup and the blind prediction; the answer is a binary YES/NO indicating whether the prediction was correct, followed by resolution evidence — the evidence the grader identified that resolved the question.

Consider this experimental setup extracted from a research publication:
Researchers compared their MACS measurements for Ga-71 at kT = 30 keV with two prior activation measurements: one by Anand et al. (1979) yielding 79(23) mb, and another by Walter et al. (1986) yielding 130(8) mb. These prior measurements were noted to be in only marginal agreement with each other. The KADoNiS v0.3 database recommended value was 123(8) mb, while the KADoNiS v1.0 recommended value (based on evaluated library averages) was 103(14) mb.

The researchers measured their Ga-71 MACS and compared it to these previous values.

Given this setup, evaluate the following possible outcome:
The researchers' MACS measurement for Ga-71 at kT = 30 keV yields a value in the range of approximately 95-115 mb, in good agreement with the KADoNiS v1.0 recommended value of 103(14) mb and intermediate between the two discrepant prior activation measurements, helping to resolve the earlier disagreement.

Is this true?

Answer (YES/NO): YES